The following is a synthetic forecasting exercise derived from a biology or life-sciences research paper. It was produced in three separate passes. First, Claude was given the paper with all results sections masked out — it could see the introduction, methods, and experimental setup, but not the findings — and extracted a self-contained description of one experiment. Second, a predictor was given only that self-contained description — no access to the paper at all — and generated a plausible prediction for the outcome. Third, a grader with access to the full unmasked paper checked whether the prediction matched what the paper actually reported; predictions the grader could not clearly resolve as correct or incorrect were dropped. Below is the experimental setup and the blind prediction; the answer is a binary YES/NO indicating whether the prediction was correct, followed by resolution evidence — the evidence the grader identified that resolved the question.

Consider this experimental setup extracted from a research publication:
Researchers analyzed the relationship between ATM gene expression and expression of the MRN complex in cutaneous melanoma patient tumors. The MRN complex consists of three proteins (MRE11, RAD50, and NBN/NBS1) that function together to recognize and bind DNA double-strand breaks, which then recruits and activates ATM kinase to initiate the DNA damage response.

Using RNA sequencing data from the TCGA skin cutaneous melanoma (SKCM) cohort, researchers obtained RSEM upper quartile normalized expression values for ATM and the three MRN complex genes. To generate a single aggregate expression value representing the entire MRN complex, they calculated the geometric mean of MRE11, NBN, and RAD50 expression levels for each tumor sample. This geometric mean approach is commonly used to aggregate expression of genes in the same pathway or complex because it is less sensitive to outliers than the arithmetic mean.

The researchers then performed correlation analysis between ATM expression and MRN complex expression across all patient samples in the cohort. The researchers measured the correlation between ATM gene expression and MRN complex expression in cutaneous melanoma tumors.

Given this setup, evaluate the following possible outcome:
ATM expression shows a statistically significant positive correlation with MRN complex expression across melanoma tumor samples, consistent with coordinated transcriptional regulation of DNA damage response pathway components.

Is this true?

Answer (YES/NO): YES